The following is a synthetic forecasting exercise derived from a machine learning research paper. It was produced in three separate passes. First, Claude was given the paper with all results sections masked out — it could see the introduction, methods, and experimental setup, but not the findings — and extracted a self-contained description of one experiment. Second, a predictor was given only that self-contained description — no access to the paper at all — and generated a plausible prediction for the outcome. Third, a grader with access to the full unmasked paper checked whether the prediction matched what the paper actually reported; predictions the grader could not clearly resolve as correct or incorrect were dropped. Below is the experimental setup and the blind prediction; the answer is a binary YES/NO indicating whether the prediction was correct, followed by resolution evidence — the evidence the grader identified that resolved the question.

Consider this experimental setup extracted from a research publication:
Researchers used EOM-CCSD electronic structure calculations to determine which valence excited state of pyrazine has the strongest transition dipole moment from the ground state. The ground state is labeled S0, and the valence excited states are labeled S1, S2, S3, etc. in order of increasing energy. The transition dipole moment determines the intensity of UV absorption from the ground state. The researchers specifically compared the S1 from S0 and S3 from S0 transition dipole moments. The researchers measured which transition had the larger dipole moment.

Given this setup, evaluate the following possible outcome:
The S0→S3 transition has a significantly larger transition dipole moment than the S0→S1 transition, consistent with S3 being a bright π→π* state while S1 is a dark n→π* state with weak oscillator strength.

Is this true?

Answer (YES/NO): NO